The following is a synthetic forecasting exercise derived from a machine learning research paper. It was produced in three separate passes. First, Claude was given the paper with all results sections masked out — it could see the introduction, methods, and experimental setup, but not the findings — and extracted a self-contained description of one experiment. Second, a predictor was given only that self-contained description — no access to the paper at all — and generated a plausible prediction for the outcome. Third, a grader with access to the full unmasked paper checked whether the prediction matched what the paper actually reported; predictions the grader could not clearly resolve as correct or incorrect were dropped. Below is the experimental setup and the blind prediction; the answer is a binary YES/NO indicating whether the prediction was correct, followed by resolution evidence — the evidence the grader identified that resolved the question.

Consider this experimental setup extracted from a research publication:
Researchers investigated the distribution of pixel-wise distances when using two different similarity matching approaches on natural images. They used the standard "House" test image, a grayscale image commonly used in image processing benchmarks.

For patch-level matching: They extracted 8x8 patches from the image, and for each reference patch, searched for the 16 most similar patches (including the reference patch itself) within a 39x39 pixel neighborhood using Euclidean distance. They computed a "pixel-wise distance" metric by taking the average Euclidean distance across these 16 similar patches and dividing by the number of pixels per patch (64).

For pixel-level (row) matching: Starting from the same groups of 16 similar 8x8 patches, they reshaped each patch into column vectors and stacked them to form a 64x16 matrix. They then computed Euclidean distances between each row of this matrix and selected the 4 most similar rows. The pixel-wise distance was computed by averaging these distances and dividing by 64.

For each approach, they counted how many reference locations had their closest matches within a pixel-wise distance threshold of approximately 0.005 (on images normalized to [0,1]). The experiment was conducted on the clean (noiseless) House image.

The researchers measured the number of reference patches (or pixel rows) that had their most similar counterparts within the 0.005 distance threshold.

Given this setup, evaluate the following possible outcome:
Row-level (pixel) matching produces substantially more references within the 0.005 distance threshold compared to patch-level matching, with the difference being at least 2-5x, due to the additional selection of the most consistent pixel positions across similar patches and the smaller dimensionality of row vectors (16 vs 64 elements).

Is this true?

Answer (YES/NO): NO